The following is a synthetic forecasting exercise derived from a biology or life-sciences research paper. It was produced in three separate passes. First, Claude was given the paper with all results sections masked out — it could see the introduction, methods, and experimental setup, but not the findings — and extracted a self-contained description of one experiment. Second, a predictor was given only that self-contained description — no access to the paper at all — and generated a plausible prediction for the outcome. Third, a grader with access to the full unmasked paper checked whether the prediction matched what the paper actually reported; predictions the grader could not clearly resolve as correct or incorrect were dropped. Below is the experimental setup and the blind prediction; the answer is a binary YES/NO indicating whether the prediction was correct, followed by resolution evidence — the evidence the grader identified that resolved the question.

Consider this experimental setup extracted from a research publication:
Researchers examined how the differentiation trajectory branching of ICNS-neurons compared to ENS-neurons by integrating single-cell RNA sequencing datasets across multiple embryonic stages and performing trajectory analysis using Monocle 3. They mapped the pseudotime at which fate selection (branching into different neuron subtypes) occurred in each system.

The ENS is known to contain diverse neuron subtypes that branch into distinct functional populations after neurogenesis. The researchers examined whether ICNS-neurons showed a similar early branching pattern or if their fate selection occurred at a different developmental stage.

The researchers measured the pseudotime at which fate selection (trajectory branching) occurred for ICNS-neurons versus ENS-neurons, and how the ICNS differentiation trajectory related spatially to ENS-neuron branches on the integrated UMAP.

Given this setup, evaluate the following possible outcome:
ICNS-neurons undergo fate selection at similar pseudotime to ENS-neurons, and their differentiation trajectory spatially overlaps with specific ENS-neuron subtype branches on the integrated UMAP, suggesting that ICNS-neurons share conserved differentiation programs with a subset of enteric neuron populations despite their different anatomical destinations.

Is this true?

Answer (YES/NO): NO